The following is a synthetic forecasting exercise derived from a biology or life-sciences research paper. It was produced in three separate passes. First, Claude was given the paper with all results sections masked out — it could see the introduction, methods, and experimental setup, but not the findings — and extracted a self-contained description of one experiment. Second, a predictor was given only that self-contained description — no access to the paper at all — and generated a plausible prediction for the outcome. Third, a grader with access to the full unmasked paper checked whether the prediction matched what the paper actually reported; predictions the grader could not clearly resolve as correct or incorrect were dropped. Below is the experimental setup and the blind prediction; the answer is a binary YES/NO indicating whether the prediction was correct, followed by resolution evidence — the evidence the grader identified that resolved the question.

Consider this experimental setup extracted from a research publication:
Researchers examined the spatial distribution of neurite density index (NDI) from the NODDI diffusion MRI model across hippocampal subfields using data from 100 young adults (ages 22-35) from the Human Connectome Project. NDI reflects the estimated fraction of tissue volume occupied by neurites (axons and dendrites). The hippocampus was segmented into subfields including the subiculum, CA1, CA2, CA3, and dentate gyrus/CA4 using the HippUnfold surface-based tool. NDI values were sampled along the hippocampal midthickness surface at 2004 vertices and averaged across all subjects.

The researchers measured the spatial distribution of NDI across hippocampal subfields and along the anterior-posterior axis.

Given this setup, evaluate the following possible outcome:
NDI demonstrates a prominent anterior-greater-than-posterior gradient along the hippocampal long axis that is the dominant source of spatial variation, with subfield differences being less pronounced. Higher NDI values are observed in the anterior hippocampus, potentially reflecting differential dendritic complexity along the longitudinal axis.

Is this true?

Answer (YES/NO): NO